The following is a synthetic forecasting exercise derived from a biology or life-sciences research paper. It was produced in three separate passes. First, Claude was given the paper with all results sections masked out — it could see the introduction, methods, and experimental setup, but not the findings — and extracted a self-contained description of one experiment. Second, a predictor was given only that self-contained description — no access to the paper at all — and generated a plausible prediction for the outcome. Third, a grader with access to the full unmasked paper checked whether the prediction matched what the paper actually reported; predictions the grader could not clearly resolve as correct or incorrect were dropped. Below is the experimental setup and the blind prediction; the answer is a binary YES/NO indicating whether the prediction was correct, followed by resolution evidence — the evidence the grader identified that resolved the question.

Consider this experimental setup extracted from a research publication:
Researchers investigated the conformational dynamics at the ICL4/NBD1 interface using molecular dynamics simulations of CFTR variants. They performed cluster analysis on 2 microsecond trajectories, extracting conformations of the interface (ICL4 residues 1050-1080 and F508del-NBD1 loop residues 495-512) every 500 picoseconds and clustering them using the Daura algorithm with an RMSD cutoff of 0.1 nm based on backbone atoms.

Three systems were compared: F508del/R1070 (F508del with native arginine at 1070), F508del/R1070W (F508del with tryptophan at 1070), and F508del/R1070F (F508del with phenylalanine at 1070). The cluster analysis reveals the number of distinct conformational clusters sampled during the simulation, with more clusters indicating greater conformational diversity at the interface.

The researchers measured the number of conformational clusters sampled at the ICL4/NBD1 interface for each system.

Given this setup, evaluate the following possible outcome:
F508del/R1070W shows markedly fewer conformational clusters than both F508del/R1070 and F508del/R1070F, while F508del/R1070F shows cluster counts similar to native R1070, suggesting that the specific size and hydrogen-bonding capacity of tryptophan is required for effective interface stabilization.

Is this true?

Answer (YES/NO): NO